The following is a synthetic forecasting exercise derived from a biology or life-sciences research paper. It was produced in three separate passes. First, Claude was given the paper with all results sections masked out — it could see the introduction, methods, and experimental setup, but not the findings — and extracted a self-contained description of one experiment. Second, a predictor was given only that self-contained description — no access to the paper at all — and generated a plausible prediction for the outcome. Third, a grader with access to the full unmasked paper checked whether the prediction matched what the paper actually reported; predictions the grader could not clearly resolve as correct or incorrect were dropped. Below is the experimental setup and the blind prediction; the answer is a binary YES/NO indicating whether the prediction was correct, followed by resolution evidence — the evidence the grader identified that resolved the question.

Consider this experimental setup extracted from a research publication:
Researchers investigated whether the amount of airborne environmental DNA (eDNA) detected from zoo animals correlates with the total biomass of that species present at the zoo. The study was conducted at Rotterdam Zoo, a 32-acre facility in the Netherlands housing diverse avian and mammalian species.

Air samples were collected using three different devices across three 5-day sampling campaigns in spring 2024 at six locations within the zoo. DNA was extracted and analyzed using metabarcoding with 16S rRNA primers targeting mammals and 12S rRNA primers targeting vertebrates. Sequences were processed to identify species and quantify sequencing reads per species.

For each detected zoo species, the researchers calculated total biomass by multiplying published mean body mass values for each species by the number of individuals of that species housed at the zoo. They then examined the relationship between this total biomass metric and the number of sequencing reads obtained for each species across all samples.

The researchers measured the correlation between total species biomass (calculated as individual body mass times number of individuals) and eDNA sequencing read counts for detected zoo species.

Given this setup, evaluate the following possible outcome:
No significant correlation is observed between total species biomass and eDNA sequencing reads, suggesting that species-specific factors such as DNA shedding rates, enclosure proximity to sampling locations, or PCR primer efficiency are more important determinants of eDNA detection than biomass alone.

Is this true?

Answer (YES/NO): NO